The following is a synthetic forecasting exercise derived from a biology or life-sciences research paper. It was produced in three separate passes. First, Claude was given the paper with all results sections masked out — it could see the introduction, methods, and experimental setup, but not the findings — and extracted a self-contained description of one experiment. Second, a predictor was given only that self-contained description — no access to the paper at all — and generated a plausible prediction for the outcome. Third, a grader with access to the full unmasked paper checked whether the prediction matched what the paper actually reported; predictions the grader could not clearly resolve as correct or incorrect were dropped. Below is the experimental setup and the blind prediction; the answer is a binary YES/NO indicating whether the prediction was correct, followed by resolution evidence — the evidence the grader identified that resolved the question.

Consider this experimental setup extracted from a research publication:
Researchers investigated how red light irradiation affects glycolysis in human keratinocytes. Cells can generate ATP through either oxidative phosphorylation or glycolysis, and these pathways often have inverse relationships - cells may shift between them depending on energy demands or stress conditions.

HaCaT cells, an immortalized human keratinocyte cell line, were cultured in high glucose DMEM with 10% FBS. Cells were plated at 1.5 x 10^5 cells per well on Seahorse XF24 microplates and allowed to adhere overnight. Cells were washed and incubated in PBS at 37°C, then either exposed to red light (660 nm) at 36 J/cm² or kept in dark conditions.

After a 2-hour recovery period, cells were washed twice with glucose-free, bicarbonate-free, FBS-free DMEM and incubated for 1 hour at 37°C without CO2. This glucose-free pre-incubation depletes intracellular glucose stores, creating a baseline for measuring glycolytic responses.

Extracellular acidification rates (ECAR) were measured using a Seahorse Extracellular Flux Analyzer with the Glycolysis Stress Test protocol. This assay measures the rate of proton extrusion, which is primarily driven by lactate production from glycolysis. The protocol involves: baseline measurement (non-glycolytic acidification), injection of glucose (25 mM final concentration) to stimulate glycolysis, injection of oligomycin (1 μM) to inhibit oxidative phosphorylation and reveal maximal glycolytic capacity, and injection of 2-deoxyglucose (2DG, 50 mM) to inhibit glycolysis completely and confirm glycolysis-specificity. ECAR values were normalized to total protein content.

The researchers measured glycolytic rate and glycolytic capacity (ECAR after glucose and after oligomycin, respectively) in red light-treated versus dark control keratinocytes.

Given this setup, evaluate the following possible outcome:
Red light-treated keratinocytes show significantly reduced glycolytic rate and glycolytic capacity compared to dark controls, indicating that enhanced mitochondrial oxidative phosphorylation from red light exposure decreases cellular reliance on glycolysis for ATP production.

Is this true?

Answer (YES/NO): NO